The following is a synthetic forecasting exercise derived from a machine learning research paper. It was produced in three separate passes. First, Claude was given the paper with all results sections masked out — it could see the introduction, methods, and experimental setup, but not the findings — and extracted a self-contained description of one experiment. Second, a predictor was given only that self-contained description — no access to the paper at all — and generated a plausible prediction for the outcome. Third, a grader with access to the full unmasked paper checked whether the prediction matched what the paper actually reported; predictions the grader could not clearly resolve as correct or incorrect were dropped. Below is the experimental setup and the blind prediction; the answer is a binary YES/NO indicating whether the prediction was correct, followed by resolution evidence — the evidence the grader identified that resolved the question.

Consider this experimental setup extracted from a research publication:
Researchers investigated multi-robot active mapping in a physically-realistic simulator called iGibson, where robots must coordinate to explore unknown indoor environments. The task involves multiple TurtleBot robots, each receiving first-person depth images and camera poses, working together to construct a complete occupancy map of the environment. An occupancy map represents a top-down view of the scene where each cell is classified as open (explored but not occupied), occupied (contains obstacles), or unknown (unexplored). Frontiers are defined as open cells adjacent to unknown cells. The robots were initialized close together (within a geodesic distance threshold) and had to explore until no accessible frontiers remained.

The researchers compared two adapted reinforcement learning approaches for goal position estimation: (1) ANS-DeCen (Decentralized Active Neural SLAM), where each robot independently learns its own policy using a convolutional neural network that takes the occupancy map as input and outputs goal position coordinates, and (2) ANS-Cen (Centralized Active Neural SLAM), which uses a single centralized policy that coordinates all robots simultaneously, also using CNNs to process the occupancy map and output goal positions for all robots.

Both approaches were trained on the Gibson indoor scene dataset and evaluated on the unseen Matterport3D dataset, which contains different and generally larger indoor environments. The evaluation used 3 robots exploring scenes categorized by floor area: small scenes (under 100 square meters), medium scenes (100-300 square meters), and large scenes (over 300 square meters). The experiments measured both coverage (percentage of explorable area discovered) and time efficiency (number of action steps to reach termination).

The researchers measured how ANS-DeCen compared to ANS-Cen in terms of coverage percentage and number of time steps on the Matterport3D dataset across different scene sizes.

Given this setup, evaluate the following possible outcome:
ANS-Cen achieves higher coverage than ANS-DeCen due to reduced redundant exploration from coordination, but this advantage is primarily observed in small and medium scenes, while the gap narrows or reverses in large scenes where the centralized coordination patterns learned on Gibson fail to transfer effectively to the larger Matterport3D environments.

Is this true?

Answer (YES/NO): NO